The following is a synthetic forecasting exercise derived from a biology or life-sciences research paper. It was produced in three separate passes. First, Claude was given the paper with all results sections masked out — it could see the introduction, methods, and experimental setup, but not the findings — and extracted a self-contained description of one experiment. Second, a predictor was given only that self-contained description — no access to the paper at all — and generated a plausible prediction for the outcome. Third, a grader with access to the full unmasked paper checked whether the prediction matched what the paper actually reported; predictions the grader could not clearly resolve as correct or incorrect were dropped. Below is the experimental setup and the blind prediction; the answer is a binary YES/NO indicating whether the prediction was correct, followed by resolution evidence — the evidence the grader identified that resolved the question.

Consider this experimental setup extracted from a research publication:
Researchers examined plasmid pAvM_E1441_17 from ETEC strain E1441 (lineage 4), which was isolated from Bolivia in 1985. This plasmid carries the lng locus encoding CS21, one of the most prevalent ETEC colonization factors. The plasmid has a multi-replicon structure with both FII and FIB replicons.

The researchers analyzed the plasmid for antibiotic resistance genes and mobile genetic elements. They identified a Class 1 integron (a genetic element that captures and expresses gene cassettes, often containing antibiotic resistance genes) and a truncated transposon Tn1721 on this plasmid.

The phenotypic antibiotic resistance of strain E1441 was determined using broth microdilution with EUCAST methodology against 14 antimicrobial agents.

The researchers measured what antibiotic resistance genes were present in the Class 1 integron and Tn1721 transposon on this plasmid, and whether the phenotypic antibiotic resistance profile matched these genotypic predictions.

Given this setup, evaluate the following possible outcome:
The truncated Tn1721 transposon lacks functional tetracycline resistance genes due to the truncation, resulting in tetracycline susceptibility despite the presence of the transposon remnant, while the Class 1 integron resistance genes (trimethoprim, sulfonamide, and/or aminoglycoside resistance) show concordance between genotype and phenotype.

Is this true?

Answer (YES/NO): NO